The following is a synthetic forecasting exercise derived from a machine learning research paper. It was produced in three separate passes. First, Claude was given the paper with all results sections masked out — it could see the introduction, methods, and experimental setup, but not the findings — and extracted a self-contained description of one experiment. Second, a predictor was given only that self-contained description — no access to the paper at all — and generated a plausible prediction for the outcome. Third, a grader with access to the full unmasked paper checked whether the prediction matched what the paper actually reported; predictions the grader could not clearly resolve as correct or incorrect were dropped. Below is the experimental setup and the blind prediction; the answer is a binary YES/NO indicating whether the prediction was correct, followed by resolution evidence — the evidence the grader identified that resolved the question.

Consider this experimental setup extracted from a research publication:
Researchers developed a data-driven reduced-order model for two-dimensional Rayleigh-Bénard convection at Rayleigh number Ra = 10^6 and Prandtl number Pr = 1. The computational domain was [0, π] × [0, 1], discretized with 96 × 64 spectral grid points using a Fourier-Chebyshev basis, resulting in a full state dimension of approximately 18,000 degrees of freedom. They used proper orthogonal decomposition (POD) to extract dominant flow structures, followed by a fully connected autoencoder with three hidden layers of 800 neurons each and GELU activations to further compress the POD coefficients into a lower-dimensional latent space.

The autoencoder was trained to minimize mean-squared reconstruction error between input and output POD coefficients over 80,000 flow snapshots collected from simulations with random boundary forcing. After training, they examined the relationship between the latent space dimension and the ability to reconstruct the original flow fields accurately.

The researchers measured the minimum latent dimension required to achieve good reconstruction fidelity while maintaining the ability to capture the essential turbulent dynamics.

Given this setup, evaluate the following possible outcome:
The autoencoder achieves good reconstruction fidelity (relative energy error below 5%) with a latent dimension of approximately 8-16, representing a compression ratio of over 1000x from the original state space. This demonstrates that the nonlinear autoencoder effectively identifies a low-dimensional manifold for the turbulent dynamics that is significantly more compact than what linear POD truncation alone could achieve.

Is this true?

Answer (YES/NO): NO